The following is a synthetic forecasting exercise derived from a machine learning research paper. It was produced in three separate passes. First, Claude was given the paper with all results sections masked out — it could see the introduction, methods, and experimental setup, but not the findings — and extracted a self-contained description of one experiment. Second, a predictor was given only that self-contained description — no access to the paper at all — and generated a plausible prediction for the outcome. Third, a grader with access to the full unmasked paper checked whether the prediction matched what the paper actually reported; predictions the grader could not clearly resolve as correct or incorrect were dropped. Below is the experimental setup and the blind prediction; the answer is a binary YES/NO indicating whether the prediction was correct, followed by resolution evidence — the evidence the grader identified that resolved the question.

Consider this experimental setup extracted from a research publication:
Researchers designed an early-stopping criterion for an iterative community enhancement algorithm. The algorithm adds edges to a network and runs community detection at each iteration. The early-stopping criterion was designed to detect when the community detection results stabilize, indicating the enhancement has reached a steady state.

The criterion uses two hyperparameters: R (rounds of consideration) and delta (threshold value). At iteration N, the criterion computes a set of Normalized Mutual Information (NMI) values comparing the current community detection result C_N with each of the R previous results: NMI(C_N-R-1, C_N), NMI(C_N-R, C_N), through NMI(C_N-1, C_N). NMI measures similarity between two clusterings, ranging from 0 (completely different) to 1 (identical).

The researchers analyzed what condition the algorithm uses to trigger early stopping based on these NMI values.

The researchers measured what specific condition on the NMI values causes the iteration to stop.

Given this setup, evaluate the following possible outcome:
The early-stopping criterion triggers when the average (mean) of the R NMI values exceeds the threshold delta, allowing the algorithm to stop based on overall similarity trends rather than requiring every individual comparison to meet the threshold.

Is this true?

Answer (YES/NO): NO